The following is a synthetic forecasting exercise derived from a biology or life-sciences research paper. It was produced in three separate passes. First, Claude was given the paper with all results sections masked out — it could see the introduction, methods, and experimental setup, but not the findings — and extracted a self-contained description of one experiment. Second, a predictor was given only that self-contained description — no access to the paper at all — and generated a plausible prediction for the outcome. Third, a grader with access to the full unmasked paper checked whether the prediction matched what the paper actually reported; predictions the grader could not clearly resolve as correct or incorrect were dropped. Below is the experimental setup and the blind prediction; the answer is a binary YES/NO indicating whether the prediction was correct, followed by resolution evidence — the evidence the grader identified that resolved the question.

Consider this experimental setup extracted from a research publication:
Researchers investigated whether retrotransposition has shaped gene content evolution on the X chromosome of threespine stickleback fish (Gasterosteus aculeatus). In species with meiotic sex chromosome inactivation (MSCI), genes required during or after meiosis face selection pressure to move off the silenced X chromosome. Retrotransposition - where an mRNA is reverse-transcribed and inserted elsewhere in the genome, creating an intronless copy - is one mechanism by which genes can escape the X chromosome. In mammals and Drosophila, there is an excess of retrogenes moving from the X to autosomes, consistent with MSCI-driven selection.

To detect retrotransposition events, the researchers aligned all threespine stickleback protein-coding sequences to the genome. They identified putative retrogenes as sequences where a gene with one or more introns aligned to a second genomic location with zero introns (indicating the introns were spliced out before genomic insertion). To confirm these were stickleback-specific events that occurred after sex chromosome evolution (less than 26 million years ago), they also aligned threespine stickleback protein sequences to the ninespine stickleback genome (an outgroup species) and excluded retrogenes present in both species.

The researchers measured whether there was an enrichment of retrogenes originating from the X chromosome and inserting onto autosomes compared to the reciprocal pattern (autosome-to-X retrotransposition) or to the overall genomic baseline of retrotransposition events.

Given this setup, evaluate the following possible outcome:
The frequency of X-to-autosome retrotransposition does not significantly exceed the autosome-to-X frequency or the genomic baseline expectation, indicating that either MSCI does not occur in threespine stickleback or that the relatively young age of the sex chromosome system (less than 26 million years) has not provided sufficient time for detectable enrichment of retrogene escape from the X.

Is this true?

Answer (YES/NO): YES